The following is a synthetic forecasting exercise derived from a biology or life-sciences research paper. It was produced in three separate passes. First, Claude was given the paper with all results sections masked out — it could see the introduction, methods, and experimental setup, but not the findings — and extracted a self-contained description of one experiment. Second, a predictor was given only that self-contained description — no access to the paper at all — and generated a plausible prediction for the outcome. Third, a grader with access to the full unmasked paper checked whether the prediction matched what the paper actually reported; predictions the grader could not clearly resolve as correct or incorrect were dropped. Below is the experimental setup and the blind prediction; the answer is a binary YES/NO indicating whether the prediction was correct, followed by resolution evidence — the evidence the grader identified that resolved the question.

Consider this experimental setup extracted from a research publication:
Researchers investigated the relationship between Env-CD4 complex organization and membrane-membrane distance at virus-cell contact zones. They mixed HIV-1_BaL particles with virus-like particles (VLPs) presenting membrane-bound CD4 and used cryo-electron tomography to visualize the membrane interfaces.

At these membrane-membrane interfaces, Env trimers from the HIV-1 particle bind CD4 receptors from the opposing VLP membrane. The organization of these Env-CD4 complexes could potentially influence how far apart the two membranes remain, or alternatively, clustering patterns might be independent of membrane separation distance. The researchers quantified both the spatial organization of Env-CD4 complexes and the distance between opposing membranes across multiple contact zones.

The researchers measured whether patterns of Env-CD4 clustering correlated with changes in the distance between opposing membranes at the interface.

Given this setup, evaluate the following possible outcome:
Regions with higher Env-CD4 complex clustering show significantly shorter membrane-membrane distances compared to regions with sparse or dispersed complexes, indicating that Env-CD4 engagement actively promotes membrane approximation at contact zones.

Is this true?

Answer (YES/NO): YES